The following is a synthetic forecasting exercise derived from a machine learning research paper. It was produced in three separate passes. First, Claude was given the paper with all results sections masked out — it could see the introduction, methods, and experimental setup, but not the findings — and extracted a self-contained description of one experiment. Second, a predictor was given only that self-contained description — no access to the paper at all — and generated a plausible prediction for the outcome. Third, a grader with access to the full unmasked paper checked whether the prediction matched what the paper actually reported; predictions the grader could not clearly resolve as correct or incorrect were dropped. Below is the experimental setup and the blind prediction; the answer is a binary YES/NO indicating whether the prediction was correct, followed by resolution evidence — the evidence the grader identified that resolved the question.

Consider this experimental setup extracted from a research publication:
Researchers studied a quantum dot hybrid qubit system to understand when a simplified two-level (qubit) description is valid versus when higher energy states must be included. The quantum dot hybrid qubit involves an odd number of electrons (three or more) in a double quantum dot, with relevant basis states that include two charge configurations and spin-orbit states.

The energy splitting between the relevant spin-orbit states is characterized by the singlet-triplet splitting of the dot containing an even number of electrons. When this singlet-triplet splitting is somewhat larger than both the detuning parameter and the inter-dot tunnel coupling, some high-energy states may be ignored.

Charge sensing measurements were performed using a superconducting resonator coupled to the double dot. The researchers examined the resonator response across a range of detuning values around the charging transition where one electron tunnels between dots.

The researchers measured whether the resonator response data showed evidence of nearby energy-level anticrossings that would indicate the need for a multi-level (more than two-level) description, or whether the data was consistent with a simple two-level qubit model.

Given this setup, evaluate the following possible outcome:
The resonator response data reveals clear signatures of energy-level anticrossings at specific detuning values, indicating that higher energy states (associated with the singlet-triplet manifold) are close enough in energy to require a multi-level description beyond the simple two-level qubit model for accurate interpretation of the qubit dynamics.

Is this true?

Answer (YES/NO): NO